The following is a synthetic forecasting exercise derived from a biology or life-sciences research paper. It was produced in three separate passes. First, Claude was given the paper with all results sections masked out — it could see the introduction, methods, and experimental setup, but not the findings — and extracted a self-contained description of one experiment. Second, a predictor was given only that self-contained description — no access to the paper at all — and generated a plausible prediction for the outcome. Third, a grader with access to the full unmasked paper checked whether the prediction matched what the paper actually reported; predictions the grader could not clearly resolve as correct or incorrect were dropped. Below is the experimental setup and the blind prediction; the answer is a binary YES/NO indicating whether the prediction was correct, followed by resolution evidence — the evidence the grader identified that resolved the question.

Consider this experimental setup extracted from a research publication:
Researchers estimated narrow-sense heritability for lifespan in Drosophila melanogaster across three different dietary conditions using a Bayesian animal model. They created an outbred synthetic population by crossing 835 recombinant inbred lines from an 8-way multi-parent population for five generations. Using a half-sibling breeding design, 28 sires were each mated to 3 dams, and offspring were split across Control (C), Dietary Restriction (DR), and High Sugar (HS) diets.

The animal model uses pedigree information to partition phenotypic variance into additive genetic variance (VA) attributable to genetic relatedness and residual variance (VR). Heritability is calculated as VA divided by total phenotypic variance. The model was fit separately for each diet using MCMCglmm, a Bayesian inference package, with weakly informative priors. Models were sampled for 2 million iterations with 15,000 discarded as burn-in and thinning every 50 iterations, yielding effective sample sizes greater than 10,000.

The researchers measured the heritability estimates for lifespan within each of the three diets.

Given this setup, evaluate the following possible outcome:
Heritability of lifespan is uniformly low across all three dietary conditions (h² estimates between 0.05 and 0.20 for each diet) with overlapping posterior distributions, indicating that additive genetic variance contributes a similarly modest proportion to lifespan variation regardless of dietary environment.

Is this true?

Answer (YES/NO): NO